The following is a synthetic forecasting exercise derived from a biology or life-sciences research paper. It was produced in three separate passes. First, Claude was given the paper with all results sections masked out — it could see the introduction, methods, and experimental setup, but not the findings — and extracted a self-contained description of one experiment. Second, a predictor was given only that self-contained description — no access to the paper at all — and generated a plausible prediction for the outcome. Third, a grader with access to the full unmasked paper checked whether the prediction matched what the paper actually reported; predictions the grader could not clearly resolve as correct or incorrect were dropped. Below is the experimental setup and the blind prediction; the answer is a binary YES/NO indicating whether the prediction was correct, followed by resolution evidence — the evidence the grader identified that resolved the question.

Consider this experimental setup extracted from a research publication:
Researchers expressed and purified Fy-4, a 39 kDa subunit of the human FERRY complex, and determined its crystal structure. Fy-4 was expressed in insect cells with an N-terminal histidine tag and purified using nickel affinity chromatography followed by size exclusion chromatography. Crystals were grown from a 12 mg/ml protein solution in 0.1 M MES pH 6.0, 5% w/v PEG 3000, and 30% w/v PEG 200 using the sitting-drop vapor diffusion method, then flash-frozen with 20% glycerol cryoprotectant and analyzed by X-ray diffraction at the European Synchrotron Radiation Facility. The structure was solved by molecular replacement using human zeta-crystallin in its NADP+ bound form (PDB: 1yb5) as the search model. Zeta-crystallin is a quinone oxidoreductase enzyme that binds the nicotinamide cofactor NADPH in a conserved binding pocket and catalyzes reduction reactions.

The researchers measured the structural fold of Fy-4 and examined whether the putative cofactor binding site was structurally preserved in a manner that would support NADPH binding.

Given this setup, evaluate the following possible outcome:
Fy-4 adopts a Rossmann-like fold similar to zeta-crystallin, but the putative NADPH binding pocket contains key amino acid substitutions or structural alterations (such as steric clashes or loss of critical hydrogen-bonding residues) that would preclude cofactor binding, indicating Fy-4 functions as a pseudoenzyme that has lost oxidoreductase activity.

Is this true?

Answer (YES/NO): NO